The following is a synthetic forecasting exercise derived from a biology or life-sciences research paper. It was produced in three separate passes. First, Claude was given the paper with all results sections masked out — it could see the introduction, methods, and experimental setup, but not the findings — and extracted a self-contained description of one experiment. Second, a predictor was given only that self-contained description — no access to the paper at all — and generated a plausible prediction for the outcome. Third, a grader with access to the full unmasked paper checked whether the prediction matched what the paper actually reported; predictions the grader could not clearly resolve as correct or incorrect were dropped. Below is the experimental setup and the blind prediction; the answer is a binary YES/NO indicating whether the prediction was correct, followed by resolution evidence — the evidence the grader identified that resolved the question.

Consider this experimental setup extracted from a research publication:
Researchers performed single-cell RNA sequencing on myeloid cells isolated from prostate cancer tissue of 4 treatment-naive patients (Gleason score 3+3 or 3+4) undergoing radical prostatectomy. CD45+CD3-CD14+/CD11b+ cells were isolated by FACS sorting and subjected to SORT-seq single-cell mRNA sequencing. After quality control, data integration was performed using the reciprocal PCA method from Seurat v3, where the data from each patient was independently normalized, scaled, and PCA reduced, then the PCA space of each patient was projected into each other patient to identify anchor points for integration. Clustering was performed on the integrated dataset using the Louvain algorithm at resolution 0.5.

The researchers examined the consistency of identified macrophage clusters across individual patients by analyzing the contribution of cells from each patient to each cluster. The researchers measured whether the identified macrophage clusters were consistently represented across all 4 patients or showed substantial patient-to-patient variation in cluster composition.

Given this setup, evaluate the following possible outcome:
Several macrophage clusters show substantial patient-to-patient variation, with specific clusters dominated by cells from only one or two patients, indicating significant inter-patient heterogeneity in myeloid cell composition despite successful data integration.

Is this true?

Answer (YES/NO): NO